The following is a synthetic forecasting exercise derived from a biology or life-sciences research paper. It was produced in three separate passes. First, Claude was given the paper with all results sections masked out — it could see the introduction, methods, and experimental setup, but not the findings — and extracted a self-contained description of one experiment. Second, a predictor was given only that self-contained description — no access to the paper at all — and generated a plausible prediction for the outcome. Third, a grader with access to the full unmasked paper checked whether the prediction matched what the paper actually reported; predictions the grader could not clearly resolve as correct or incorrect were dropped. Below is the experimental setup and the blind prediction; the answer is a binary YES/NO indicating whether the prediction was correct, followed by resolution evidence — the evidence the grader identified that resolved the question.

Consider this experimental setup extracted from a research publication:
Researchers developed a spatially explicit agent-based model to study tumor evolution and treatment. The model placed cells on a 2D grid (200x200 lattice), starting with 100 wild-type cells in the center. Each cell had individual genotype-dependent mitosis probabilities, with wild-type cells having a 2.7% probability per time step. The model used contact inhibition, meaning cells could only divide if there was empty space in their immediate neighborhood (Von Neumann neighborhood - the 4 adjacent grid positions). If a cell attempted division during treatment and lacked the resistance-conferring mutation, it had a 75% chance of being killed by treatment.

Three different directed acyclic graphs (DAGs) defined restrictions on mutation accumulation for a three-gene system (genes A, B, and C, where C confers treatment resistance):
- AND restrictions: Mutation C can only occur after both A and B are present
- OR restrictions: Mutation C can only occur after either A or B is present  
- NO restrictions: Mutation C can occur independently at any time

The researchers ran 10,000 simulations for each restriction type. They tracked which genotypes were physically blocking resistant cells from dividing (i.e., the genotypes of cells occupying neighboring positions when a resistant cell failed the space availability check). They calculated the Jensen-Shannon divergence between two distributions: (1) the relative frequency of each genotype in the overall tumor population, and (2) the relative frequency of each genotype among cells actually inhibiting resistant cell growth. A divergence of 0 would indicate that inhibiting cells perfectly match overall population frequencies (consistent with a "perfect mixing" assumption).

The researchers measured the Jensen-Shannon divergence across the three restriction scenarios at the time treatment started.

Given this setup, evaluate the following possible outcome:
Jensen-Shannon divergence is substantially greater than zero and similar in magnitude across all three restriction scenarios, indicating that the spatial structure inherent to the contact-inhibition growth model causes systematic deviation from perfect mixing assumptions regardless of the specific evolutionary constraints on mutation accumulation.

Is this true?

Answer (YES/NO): NO